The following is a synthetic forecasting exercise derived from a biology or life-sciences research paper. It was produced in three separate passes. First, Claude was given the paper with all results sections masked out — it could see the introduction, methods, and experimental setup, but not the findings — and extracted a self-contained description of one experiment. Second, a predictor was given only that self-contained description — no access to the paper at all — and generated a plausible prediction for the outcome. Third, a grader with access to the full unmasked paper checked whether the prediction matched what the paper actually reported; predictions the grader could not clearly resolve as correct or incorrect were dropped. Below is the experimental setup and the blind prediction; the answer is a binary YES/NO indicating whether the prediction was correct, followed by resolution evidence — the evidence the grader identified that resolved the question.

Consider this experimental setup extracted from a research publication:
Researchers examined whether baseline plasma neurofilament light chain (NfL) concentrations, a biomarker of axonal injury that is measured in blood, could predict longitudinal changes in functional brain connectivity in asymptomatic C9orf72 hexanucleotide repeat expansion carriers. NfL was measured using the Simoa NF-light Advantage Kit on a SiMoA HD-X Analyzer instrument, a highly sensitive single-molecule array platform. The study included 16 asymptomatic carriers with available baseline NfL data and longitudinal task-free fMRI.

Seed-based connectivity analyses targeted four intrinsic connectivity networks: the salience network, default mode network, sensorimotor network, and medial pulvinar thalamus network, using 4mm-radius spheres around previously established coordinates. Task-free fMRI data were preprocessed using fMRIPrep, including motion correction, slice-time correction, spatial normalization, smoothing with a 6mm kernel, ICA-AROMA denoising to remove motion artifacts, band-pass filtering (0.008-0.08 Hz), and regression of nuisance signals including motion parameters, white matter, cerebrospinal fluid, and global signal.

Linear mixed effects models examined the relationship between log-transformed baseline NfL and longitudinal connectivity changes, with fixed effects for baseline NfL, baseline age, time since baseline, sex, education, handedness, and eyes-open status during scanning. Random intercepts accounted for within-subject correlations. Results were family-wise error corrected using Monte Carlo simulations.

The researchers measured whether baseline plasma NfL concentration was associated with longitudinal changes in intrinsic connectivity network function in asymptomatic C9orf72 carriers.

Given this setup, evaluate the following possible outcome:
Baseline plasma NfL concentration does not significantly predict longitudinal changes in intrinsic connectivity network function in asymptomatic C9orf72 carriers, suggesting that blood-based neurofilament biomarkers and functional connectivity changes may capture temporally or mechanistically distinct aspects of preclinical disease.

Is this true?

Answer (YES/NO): NO